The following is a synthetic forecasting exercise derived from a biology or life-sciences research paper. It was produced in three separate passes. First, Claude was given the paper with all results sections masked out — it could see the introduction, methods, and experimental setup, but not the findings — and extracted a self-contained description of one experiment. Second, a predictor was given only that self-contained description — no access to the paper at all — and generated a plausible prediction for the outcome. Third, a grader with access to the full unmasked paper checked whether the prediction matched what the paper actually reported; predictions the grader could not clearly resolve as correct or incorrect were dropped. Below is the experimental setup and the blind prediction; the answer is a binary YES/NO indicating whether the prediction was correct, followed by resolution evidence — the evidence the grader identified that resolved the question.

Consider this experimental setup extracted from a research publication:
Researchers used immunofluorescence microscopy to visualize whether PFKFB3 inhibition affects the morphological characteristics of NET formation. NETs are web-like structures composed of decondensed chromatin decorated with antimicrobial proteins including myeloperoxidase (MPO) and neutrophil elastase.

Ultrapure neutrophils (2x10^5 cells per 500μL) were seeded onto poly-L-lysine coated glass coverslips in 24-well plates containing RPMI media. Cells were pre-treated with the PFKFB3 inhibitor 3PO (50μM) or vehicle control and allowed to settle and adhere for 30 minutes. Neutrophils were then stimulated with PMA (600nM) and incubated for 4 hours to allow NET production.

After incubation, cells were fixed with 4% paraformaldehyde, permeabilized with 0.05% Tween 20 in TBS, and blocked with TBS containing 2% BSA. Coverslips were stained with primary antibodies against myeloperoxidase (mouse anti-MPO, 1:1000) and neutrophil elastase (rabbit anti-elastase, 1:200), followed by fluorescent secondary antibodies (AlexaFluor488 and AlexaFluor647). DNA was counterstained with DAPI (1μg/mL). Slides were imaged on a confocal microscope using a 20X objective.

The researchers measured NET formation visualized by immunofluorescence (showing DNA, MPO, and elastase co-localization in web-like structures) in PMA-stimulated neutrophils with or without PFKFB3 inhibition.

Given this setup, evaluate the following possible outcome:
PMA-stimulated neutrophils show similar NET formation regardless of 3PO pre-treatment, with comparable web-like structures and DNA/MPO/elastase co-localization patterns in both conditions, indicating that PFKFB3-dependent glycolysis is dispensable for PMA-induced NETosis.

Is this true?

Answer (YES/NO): NO